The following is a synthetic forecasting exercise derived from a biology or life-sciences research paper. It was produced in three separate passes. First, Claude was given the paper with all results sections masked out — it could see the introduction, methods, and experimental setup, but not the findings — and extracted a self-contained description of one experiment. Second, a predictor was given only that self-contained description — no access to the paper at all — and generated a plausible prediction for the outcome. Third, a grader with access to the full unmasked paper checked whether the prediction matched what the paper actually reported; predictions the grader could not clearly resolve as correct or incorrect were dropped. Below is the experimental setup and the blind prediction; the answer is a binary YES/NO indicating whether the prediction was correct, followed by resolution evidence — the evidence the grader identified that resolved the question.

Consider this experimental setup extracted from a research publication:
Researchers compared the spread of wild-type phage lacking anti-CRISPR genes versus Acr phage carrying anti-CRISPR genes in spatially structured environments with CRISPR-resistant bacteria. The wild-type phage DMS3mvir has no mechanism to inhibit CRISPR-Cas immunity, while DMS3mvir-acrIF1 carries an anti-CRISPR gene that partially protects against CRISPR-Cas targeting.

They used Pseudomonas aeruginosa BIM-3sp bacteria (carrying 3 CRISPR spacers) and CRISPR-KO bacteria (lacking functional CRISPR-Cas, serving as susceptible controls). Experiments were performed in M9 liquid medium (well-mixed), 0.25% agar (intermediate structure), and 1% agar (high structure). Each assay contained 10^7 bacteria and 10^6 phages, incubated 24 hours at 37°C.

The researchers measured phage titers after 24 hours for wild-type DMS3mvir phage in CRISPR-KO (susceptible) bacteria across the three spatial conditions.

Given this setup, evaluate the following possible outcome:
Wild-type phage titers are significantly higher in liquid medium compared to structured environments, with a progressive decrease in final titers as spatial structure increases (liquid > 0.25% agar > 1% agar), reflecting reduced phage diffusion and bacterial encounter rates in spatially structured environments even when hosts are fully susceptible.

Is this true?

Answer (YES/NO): NO